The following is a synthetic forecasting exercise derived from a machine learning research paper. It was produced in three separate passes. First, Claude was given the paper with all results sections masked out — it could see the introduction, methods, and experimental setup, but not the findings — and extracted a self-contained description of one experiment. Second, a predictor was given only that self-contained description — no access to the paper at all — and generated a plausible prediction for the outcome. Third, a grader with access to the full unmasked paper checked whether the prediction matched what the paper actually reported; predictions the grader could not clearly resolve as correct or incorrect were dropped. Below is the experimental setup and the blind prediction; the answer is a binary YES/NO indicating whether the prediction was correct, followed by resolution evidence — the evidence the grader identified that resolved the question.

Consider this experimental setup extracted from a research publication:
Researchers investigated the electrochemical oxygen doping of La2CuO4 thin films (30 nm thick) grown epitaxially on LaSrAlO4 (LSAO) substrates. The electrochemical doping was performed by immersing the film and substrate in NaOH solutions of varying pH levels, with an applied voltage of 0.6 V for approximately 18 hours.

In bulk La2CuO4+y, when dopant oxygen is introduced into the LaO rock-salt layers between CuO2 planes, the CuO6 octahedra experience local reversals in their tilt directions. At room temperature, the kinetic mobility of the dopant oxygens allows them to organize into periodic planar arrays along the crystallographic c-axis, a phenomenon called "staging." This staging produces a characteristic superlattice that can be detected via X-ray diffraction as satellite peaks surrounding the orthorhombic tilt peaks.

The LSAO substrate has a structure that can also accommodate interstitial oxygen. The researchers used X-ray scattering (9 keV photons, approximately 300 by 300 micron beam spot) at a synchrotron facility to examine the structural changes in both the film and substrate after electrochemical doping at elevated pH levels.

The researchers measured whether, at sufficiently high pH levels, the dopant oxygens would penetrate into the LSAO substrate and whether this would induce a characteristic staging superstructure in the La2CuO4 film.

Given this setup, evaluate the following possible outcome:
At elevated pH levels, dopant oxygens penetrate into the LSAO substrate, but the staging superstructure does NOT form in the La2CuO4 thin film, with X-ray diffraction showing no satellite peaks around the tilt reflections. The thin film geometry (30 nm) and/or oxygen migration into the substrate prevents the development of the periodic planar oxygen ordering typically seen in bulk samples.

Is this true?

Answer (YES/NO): NO